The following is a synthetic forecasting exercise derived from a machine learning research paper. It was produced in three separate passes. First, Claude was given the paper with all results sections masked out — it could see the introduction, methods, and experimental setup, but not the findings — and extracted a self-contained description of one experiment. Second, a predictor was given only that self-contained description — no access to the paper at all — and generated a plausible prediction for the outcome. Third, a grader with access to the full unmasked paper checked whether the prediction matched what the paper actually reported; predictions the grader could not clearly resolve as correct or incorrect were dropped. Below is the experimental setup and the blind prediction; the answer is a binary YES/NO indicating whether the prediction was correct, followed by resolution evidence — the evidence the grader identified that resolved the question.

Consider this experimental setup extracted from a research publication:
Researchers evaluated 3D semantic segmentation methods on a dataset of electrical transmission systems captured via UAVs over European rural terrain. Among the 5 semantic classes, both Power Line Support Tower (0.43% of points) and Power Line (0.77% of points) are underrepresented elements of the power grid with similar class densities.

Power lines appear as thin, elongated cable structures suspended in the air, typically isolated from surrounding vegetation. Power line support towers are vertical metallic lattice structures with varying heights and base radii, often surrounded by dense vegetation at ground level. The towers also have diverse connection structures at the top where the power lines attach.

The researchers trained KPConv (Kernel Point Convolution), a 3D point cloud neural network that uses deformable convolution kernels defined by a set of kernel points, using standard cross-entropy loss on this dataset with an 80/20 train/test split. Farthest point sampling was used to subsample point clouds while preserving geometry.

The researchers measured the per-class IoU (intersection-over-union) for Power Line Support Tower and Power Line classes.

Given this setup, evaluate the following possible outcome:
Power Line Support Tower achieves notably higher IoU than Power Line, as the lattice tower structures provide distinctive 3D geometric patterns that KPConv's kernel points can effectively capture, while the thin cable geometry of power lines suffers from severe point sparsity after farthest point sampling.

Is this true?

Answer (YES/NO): NO